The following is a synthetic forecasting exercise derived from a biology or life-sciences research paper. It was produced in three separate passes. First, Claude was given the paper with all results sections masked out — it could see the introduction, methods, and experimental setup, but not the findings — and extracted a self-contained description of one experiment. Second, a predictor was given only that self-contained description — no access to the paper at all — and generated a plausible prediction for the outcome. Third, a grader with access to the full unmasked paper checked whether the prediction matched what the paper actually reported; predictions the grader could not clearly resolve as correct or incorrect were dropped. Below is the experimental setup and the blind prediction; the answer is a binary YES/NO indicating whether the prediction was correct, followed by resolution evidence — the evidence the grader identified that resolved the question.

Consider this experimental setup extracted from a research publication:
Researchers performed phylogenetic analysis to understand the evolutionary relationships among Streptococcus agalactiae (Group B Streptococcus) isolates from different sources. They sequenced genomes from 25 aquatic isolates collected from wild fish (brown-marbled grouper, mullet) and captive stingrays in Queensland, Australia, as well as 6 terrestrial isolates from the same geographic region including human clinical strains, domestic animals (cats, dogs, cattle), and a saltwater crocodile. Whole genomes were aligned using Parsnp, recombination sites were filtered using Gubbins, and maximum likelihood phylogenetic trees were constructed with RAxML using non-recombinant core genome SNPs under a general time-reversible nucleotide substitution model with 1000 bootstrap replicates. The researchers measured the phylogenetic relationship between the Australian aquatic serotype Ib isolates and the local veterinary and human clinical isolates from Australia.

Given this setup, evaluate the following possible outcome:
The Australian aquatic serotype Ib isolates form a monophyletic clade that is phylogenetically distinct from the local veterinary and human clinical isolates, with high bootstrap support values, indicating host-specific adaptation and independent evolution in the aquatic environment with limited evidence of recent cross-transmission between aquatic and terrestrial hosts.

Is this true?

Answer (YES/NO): YES